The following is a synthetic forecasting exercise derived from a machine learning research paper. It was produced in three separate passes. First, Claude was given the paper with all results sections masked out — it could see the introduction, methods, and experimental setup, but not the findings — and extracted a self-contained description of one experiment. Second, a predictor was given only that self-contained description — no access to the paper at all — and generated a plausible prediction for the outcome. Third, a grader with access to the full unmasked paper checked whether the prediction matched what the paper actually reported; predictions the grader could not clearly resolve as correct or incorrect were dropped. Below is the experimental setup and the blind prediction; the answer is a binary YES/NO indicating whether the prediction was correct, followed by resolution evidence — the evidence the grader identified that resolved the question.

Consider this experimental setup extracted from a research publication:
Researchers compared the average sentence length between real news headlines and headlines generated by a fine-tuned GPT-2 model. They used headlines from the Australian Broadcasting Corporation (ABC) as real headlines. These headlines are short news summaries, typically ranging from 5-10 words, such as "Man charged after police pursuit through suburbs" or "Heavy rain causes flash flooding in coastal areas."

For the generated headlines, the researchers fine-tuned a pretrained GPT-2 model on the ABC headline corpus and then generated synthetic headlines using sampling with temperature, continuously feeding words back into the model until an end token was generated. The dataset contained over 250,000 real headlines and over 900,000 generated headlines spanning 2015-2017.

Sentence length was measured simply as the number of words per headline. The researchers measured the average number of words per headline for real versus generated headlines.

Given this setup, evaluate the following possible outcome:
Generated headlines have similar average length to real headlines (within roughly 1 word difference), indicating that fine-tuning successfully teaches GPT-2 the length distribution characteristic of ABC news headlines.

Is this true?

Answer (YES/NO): YES